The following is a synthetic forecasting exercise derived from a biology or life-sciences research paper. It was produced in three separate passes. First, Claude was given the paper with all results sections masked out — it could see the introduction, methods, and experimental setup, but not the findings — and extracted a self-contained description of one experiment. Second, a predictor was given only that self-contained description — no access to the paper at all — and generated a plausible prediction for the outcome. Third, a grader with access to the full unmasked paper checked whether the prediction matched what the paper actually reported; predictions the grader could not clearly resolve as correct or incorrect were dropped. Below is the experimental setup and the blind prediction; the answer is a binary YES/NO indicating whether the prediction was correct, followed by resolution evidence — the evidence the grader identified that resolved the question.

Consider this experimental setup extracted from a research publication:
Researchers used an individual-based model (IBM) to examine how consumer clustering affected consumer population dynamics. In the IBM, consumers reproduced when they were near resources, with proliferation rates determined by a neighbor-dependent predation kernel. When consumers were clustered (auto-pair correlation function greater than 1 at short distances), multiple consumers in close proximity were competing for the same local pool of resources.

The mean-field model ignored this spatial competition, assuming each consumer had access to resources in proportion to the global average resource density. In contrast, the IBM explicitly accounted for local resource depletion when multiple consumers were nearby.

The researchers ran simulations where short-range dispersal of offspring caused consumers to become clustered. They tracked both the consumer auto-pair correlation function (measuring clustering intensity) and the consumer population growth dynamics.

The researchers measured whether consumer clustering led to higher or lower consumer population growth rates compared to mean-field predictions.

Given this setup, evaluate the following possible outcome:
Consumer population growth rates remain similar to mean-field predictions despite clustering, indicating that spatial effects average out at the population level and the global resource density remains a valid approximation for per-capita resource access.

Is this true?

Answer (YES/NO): YES